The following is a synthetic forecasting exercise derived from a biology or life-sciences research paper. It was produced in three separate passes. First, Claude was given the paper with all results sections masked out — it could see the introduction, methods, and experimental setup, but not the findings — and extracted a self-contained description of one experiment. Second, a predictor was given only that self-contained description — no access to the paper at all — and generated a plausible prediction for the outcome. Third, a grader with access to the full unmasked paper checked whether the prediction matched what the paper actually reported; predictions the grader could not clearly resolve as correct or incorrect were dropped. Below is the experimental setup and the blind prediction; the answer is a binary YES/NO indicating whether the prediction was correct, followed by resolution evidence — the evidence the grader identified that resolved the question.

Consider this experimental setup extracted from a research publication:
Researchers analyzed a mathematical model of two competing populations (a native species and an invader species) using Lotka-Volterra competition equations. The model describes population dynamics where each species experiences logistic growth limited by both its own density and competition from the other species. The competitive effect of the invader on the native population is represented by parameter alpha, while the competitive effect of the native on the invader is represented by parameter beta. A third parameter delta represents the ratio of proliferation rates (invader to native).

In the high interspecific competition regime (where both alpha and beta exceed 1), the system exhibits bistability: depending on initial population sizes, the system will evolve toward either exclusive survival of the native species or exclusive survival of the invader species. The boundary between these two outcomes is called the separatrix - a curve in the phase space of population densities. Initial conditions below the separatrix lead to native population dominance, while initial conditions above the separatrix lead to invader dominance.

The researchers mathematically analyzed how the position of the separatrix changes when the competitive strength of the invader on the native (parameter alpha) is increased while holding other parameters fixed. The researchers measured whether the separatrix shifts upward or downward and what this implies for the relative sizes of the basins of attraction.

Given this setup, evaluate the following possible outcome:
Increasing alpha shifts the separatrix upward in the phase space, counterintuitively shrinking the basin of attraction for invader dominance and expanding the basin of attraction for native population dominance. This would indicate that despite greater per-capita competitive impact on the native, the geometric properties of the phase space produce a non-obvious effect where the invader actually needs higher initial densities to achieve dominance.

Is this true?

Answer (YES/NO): NO